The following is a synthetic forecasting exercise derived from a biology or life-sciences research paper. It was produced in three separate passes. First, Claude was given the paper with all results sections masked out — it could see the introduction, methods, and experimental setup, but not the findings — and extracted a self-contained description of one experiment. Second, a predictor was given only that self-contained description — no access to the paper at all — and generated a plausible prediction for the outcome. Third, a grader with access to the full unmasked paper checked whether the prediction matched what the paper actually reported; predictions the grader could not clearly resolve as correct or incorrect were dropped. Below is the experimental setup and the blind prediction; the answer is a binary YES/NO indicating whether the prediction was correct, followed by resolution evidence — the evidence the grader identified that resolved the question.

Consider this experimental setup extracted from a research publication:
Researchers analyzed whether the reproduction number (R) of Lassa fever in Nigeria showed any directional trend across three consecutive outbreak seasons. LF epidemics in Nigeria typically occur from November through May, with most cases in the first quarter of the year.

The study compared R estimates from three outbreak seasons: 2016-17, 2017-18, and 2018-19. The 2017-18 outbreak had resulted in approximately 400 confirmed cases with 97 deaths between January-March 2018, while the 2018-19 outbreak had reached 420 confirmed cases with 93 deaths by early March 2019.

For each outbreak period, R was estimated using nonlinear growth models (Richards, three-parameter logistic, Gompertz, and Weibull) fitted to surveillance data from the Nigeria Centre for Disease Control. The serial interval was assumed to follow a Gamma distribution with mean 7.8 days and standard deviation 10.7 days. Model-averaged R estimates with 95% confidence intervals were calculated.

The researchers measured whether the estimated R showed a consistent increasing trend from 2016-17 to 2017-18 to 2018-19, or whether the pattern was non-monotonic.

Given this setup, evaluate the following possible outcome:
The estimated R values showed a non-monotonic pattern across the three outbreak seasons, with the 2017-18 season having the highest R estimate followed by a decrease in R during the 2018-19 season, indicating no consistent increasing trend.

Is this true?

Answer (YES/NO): YES